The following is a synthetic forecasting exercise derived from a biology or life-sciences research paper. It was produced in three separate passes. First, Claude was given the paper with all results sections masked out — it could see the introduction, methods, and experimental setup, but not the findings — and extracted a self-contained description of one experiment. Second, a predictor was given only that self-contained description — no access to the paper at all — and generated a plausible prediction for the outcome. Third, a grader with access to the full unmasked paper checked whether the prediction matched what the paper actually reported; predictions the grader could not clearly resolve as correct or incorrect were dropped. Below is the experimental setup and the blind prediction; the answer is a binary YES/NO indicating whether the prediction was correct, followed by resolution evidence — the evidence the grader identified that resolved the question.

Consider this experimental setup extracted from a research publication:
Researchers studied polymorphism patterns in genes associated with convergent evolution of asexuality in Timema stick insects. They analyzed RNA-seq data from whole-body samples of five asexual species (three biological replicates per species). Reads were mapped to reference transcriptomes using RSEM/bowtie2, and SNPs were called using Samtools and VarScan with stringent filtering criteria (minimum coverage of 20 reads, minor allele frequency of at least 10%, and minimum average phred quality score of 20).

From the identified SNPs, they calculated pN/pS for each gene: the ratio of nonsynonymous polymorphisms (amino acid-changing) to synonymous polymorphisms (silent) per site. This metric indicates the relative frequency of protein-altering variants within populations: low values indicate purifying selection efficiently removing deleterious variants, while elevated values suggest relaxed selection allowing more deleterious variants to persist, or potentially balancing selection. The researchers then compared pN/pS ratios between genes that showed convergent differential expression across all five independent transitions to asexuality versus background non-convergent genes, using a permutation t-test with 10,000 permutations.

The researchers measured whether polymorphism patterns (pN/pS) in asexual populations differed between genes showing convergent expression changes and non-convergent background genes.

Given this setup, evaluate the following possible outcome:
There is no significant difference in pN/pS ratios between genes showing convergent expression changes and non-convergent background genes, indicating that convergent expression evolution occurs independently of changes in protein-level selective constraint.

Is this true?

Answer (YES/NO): NO